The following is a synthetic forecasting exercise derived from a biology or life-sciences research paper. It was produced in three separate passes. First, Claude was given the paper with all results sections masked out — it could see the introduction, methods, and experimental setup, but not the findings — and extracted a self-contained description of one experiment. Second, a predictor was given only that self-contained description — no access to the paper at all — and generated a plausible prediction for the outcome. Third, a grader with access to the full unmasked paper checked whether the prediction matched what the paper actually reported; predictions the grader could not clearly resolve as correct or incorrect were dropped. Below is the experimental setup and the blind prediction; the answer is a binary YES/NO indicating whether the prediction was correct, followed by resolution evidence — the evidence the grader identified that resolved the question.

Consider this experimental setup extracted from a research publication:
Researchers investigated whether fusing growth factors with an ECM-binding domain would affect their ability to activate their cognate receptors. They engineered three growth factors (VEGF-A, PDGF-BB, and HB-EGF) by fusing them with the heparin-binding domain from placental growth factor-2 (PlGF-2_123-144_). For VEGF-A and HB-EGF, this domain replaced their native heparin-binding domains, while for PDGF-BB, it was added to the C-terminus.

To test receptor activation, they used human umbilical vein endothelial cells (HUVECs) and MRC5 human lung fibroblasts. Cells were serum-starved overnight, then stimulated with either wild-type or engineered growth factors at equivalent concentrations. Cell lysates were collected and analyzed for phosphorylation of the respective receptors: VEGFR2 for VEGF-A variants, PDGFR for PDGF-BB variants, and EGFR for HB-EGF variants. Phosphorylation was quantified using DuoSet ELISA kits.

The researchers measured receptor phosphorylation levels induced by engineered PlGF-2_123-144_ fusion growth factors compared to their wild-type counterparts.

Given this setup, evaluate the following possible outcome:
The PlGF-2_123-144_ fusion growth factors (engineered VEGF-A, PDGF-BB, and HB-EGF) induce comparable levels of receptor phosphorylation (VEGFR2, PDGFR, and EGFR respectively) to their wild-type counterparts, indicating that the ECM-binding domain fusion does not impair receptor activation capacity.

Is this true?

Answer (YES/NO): YES